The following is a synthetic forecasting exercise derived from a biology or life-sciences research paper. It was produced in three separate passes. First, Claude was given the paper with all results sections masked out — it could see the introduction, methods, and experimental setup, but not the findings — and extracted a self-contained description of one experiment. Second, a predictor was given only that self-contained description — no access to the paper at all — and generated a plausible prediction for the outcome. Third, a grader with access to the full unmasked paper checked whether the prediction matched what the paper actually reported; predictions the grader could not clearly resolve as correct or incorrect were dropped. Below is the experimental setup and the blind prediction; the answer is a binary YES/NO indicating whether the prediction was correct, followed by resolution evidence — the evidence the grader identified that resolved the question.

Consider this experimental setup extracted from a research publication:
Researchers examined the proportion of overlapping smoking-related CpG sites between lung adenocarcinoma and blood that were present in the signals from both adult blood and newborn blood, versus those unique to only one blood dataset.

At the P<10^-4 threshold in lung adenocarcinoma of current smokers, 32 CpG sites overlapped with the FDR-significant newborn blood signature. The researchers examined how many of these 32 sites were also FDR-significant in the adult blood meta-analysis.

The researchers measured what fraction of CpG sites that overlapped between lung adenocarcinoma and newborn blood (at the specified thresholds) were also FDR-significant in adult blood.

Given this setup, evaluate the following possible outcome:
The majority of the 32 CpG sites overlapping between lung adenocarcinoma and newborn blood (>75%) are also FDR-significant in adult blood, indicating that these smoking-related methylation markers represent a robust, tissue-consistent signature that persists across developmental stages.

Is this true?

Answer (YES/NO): YES